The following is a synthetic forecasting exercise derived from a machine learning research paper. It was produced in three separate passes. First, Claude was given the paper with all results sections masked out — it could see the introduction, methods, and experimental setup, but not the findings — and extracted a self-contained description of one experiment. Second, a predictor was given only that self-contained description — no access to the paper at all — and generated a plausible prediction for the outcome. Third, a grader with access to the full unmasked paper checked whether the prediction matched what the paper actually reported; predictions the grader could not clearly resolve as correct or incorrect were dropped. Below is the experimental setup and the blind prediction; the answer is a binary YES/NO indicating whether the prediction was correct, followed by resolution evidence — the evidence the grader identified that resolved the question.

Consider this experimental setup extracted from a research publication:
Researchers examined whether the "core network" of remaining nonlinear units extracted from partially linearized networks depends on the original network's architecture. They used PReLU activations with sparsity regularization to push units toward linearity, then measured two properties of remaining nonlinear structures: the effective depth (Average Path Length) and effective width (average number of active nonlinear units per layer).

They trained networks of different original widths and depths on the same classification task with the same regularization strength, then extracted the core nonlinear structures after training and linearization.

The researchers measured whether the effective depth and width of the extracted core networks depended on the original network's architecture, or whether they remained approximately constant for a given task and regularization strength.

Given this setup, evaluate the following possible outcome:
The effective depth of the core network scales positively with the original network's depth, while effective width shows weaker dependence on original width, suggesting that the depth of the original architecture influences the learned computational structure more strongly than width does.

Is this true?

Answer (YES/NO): NO